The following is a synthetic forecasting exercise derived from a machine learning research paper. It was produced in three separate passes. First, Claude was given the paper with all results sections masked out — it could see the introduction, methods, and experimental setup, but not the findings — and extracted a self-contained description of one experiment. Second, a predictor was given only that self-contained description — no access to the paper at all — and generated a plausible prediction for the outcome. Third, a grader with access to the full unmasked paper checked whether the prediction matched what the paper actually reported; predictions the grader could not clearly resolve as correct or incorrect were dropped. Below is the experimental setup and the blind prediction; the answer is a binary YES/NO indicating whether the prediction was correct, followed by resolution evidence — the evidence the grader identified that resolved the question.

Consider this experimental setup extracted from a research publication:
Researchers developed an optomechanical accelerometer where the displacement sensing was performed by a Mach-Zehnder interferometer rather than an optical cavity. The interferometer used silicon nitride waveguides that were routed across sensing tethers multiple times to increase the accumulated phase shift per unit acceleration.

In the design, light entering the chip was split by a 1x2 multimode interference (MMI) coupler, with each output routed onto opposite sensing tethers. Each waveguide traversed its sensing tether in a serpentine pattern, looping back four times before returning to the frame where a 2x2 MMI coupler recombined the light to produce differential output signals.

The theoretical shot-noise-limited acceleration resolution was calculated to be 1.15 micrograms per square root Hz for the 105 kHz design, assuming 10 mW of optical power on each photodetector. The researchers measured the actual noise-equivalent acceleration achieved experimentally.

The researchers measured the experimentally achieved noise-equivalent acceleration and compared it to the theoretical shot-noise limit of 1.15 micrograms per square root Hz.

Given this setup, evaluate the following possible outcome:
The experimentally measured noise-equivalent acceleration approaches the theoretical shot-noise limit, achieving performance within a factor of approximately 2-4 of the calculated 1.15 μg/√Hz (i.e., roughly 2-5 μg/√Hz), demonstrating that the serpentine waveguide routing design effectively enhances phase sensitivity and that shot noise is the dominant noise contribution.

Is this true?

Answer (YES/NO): YES